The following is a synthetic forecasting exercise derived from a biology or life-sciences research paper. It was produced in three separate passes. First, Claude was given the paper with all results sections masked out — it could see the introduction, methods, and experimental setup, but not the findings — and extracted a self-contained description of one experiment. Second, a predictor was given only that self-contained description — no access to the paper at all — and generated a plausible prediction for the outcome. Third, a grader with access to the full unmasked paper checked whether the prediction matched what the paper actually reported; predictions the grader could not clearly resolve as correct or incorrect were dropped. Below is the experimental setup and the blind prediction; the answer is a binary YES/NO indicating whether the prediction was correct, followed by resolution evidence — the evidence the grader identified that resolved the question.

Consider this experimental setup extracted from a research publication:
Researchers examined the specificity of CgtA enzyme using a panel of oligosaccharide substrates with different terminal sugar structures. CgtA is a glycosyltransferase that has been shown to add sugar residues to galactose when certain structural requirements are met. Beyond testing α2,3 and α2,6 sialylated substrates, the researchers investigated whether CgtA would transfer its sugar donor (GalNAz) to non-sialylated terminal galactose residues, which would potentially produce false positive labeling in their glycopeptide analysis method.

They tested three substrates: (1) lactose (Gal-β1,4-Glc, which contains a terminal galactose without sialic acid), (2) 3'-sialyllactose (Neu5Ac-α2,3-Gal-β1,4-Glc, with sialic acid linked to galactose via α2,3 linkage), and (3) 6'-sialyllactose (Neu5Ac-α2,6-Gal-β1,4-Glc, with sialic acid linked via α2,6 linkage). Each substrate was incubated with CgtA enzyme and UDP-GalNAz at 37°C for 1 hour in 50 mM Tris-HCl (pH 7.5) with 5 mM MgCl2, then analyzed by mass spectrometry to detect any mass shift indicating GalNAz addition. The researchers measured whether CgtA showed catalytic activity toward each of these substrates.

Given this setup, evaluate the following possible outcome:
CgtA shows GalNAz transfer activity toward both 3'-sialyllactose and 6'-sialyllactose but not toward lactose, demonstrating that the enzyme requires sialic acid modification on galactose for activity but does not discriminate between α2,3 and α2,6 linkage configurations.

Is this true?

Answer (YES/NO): NO